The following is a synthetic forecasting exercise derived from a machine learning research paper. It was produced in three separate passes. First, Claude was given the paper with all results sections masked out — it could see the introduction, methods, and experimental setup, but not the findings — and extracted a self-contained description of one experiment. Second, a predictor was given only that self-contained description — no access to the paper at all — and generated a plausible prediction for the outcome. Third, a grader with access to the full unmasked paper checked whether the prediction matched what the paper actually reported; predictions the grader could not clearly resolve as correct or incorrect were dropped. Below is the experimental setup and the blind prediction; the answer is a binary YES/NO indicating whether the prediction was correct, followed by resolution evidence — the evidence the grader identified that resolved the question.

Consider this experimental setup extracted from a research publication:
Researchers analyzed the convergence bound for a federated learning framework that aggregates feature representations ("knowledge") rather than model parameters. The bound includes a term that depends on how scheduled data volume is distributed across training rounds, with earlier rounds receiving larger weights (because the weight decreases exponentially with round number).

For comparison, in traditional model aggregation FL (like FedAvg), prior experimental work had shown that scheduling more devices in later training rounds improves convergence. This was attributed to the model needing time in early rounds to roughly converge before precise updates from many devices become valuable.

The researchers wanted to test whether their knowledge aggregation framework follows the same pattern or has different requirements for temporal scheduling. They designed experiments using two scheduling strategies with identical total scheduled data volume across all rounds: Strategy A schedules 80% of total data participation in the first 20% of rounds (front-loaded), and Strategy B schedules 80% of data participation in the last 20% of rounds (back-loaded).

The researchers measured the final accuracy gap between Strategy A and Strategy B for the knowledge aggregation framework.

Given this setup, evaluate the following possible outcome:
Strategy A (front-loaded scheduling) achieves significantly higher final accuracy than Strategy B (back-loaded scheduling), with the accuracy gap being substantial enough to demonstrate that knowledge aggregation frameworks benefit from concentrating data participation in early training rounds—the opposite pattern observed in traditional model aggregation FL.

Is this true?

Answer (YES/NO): YES